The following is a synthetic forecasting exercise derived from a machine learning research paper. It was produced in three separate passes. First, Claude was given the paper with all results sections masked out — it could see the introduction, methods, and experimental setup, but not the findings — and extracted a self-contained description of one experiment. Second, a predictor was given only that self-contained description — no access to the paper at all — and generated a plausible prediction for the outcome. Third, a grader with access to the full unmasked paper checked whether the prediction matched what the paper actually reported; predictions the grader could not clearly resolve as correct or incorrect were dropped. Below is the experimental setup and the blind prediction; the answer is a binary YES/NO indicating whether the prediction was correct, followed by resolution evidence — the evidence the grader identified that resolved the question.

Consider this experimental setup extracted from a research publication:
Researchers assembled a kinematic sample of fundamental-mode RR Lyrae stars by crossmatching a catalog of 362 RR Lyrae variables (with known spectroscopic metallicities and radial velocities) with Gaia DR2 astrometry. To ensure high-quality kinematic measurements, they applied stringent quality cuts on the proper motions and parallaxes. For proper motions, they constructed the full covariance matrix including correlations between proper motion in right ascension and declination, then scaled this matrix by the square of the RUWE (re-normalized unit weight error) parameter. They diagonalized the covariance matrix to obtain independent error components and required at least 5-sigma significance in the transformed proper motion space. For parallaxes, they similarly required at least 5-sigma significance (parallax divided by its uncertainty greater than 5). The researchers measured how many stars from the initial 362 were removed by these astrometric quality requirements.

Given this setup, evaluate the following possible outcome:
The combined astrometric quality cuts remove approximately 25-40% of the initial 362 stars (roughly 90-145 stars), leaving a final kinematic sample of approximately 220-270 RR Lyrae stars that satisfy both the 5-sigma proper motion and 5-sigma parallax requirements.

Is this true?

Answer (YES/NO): NO